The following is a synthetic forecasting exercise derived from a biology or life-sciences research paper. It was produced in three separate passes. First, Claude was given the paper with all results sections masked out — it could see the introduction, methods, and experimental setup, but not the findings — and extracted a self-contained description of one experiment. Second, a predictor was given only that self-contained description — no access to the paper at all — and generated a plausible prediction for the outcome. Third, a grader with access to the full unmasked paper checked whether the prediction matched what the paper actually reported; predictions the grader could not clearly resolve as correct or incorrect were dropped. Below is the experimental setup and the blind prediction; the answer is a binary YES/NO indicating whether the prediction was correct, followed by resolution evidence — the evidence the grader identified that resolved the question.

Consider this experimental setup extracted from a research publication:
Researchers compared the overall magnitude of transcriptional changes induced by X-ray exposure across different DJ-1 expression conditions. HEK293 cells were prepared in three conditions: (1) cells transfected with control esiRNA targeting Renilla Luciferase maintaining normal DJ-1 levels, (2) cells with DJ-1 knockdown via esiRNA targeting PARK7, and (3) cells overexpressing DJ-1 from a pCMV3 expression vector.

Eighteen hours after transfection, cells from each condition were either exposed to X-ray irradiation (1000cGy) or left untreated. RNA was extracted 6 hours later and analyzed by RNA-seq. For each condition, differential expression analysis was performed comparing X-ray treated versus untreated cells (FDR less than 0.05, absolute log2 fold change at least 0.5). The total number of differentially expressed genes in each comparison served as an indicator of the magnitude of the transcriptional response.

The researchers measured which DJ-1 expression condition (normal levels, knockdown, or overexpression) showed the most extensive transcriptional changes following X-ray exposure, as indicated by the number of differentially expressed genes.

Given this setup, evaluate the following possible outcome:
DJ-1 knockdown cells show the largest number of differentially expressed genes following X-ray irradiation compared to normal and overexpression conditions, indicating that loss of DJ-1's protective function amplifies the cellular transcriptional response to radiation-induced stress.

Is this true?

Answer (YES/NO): YES